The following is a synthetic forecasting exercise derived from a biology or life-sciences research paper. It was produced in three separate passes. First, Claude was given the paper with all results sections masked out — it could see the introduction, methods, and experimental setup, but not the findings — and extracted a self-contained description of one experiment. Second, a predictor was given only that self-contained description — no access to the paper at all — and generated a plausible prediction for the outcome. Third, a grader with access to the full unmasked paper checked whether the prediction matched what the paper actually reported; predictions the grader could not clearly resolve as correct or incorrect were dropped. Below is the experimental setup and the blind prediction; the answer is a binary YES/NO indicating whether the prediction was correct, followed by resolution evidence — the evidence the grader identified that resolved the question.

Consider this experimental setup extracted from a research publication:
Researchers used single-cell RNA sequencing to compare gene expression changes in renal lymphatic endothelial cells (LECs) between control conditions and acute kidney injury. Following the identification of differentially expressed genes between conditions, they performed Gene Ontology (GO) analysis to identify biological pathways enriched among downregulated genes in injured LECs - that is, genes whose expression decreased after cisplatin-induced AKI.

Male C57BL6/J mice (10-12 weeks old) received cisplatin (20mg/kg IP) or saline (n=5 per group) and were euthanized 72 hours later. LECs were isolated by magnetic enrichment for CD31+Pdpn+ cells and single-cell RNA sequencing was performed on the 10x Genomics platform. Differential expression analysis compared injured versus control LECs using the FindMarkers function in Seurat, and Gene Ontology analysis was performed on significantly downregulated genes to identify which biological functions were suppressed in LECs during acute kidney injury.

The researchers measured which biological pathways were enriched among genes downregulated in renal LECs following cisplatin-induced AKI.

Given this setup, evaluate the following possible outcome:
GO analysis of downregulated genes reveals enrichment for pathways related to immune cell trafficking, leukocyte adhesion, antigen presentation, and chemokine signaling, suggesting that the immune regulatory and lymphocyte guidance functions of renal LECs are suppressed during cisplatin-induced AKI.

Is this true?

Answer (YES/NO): NO